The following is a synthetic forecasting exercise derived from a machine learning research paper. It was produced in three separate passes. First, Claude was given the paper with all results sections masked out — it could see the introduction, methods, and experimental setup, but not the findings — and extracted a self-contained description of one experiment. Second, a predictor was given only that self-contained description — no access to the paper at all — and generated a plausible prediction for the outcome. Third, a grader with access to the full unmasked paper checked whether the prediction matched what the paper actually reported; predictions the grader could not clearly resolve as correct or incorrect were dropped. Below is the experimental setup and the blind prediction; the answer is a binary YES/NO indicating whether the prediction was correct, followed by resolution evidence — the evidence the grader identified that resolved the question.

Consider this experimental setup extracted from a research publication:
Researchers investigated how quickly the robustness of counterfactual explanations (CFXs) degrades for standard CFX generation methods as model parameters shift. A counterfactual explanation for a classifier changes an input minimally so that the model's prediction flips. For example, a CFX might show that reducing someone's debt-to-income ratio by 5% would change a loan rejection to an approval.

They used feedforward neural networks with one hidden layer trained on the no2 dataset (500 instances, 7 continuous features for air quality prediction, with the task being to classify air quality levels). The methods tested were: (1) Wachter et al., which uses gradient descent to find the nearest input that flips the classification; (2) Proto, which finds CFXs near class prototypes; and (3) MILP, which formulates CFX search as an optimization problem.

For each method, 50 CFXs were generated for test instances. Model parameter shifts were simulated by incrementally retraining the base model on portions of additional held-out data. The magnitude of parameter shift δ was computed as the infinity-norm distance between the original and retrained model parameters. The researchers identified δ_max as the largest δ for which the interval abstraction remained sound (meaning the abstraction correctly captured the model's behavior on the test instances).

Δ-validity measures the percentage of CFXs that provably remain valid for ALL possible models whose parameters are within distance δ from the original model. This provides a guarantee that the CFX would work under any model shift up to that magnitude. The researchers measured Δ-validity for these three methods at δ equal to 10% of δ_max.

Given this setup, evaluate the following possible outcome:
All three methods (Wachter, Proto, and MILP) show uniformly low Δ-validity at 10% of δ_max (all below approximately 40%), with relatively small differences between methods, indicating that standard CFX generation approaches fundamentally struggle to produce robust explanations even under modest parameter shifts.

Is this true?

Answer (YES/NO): YES